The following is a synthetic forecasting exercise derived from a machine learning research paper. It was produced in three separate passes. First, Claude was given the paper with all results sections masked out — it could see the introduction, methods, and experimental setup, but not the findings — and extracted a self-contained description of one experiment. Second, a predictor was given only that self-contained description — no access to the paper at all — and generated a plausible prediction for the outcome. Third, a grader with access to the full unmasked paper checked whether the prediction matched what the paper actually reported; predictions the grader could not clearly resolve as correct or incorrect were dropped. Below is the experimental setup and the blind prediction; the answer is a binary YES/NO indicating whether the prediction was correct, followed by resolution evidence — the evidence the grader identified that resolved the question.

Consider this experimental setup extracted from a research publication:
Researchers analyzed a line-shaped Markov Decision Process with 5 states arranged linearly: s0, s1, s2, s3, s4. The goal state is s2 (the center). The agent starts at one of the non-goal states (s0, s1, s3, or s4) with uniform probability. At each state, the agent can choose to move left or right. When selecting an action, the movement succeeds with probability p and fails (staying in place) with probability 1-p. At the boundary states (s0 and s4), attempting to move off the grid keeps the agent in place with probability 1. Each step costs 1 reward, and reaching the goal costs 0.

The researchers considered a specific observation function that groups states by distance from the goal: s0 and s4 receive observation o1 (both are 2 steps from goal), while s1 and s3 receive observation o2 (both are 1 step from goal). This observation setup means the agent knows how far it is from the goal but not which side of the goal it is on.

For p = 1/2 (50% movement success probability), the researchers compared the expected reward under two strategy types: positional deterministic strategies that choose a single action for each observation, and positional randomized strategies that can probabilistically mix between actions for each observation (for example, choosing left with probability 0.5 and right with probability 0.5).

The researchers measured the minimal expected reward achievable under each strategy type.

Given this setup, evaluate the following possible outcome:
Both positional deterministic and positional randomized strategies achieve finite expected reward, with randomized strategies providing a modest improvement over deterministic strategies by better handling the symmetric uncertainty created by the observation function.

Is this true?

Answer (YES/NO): NO